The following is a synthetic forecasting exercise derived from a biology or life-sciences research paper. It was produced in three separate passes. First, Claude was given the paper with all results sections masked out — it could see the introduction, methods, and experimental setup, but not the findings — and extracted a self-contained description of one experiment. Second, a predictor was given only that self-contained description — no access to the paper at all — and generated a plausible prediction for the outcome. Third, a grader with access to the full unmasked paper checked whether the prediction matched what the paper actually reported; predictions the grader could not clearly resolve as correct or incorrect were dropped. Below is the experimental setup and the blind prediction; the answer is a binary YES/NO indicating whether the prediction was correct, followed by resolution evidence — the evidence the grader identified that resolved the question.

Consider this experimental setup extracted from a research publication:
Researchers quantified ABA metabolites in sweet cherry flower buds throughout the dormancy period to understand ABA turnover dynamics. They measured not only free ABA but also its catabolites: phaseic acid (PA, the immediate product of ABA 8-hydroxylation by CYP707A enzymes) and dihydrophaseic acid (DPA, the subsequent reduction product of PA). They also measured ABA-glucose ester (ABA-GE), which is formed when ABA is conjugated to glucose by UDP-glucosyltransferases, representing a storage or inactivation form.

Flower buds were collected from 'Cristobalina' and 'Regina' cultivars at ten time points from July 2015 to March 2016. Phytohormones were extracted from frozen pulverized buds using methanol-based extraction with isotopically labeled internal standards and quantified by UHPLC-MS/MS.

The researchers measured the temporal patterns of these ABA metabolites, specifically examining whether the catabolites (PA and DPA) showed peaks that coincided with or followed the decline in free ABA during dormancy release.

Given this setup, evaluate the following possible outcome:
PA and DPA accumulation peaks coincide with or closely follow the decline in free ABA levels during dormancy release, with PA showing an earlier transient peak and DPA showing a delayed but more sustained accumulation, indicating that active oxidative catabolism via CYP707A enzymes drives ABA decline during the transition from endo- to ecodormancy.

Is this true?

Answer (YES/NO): NO